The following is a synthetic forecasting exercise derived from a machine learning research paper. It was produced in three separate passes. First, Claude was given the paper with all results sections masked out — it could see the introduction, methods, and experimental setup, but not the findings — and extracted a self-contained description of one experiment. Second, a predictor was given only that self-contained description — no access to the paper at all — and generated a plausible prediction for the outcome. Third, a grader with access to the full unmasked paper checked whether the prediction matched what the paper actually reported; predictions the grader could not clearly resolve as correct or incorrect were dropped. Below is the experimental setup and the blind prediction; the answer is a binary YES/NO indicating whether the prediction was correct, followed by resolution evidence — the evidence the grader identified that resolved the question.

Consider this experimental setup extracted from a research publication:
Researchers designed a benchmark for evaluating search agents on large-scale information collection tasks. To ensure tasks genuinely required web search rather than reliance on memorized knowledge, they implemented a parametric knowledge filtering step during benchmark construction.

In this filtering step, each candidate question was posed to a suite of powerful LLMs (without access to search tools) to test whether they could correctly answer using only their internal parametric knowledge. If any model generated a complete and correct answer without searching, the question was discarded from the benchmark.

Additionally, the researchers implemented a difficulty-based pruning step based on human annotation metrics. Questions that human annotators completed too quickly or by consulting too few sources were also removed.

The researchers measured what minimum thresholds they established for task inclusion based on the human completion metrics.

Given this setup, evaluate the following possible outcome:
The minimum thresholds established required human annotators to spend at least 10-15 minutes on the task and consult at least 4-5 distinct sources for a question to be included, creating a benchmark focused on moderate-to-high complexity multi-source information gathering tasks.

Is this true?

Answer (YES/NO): NO